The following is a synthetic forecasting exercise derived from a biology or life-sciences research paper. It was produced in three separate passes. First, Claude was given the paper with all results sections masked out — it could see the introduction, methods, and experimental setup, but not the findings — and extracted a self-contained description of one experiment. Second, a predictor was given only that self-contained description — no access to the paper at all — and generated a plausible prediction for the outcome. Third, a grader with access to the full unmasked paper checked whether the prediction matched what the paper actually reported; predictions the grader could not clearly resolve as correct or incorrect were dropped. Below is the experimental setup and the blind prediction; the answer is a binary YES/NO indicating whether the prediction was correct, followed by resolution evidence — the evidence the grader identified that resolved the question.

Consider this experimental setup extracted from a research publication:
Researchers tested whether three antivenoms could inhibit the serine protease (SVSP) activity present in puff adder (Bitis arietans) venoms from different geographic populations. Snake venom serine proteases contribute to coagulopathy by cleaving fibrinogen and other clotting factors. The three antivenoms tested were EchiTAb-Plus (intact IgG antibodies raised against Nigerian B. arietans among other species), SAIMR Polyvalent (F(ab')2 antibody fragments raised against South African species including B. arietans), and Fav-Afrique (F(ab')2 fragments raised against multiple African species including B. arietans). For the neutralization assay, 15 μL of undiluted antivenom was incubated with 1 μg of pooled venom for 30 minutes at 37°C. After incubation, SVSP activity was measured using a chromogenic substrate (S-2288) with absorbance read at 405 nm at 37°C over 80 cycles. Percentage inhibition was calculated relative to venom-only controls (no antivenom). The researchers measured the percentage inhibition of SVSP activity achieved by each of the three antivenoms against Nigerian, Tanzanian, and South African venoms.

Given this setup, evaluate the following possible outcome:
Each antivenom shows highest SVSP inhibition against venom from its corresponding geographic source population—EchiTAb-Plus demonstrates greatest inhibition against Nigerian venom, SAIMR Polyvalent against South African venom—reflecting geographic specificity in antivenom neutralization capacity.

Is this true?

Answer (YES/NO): NO